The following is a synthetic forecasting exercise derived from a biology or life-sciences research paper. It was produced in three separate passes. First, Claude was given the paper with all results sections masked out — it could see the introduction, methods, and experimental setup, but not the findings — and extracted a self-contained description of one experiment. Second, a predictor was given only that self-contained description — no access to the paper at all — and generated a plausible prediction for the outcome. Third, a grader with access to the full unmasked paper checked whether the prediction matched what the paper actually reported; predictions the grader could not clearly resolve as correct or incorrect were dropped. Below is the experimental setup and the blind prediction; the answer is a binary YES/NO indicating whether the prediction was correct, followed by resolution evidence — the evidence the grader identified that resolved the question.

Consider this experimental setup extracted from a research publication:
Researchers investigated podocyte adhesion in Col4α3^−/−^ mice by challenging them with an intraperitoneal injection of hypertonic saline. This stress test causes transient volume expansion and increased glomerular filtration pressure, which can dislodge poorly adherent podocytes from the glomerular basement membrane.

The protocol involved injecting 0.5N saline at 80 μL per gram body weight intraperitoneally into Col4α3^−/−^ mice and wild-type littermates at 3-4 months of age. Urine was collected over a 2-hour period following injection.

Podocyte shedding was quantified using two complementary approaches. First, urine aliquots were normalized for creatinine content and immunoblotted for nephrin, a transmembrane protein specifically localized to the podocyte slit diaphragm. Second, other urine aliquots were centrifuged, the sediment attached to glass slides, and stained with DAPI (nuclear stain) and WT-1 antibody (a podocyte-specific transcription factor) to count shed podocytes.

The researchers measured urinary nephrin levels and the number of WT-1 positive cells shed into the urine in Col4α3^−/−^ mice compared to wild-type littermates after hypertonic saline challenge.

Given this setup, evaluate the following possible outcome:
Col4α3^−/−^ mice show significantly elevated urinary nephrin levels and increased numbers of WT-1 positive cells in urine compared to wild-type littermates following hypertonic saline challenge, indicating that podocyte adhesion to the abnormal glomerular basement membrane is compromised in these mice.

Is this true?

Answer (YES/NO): YES